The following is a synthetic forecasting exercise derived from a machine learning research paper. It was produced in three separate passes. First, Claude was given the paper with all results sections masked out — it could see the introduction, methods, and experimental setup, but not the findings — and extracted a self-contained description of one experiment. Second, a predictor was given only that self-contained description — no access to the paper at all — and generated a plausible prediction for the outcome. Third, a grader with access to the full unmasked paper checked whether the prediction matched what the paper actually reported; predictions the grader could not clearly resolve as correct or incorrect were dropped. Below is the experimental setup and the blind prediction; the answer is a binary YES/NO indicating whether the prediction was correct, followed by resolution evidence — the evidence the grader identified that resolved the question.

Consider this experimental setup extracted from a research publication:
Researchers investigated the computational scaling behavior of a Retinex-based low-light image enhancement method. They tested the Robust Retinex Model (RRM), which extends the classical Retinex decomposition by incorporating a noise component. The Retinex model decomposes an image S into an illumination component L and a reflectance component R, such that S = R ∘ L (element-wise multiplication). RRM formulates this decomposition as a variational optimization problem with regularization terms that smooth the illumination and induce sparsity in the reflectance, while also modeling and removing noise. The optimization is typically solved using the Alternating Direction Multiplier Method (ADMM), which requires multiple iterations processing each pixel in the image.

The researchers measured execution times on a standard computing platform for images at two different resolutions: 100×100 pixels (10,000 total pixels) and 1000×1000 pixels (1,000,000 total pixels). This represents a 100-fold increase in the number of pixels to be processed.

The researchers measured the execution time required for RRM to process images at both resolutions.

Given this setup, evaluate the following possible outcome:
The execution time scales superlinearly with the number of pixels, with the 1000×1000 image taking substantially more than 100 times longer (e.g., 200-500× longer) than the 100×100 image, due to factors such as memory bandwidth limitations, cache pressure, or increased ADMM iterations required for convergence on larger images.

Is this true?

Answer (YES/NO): NO